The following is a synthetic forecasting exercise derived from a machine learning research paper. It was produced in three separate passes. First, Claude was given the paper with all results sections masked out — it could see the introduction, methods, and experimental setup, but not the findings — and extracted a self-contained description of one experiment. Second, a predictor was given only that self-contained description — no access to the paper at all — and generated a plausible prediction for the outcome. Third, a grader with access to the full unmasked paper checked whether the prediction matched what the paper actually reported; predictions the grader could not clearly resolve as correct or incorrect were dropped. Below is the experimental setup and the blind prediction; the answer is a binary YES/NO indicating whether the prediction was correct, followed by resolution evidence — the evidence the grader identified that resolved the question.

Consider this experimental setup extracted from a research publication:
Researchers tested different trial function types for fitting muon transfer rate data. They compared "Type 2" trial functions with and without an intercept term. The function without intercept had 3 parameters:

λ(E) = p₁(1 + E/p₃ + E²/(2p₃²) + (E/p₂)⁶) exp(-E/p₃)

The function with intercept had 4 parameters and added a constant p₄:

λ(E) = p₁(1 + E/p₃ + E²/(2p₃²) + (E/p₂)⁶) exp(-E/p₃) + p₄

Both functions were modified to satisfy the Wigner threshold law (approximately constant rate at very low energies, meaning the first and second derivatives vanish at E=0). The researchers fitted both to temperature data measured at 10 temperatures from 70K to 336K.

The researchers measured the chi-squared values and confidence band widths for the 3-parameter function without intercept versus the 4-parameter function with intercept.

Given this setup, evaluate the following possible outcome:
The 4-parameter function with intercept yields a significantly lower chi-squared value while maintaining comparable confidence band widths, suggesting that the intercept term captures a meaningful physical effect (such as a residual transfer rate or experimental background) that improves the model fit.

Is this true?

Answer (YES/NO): NO